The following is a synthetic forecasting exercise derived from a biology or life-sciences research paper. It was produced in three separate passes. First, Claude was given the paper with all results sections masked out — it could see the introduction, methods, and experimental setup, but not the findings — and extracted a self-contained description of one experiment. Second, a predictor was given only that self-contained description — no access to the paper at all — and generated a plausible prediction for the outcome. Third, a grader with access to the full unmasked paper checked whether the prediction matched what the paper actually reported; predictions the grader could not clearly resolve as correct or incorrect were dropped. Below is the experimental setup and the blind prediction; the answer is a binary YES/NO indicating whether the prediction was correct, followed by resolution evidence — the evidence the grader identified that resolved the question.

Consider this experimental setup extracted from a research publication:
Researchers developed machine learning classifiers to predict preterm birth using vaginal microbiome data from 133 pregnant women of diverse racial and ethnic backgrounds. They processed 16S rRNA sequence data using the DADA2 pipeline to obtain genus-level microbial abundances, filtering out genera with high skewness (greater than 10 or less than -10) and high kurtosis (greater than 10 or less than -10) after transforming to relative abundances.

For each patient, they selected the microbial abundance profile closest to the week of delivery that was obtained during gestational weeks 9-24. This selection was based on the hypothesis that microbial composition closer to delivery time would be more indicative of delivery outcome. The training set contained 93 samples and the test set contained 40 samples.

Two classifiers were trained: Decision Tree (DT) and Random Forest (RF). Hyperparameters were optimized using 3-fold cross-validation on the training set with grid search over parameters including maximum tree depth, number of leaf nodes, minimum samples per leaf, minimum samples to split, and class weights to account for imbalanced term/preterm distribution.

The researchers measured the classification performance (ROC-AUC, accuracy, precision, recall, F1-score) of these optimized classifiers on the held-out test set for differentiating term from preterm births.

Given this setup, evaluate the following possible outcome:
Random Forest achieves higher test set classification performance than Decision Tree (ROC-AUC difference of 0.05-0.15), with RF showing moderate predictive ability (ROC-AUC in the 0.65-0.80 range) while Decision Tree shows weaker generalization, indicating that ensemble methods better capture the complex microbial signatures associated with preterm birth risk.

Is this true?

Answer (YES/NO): NO